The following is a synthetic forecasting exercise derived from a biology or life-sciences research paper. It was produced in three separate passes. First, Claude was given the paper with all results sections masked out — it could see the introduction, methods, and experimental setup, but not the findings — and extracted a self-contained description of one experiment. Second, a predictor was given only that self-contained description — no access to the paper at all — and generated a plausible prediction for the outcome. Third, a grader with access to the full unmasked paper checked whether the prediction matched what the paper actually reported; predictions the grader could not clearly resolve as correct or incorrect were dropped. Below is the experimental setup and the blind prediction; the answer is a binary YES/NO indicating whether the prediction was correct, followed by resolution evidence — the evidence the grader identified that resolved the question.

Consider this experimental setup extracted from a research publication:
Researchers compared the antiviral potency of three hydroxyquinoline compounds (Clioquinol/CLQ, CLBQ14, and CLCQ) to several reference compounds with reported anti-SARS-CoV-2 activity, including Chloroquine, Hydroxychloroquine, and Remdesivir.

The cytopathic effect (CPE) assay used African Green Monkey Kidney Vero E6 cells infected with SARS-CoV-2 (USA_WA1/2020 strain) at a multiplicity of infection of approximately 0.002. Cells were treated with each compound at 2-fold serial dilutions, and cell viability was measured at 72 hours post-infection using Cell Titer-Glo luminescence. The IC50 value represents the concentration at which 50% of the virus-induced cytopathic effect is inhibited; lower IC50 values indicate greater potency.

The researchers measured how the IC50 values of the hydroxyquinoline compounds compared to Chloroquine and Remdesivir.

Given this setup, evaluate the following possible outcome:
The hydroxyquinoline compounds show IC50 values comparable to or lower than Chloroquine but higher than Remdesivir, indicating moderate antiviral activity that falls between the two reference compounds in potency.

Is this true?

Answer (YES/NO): NO